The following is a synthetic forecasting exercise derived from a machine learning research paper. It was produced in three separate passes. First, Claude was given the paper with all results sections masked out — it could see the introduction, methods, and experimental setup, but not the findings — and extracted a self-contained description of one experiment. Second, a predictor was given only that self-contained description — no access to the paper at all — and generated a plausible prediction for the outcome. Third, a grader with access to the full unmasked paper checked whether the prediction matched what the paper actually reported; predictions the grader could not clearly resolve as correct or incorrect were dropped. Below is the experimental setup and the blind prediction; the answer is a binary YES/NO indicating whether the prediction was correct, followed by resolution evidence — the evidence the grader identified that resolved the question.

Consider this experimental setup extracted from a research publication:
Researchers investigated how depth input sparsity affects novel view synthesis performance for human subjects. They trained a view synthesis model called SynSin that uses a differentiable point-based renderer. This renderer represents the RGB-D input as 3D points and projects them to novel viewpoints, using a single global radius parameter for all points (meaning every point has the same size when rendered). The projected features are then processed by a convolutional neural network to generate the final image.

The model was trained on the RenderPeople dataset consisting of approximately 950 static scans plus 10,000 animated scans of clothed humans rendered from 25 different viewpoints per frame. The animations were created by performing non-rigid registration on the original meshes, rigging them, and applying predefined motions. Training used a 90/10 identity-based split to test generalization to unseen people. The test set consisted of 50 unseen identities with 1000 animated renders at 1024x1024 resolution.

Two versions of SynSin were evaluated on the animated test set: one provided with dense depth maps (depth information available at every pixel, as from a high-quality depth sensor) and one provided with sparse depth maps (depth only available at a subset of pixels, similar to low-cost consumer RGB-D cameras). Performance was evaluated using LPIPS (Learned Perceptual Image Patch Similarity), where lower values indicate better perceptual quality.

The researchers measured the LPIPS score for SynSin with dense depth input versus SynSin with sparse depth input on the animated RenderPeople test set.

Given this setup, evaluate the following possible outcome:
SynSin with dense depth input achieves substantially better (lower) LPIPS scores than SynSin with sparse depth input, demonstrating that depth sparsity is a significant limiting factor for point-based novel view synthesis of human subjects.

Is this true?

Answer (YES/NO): YES